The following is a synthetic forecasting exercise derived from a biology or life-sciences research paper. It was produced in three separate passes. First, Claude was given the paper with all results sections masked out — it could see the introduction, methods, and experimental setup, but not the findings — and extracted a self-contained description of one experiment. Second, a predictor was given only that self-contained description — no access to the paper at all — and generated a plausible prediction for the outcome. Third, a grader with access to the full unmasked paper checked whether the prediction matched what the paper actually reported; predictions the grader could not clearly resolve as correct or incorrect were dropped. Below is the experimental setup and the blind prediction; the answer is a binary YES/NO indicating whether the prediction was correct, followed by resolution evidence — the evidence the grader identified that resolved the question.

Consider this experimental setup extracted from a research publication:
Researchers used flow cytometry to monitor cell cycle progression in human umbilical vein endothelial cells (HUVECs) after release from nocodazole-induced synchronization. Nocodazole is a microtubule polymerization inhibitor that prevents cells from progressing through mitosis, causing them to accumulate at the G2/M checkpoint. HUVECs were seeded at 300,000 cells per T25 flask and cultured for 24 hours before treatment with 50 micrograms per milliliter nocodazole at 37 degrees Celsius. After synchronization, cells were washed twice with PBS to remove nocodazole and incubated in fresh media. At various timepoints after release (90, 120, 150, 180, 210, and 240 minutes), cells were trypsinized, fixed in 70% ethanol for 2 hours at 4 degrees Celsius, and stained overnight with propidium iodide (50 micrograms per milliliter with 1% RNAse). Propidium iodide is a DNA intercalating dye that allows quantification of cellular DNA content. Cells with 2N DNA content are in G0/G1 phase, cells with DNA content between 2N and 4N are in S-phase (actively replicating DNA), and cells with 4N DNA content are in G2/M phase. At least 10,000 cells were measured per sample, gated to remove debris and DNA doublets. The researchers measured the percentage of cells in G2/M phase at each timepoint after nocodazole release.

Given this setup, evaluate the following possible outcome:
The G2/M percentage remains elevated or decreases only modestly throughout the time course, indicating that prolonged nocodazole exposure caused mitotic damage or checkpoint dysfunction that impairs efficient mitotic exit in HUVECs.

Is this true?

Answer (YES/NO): NO